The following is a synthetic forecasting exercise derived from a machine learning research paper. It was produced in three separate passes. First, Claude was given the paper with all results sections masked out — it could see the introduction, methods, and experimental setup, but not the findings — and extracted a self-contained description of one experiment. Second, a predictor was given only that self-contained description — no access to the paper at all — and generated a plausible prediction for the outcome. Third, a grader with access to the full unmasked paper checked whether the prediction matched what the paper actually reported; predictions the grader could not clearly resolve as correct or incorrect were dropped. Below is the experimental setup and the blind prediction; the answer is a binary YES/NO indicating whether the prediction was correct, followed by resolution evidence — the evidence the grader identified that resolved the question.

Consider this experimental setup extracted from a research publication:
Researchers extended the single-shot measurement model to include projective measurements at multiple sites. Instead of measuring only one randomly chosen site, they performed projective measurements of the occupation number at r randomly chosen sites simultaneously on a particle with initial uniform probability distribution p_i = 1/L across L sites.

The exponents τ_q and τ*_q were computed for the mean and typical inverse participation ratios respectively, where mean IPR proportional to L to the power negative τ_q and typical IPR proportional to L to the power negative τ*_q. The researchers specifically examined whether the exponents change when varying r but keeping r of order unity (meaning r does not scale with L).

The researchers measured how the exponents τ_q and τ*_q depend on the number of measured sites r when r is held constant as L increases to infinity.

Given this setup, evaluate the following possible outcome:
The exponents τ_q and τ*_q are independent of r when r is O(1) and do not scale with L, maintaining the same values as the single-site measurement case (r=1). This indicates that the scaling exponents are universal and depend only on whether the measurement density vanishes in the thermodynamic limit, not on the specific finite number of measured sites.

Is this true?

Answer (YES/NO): YES